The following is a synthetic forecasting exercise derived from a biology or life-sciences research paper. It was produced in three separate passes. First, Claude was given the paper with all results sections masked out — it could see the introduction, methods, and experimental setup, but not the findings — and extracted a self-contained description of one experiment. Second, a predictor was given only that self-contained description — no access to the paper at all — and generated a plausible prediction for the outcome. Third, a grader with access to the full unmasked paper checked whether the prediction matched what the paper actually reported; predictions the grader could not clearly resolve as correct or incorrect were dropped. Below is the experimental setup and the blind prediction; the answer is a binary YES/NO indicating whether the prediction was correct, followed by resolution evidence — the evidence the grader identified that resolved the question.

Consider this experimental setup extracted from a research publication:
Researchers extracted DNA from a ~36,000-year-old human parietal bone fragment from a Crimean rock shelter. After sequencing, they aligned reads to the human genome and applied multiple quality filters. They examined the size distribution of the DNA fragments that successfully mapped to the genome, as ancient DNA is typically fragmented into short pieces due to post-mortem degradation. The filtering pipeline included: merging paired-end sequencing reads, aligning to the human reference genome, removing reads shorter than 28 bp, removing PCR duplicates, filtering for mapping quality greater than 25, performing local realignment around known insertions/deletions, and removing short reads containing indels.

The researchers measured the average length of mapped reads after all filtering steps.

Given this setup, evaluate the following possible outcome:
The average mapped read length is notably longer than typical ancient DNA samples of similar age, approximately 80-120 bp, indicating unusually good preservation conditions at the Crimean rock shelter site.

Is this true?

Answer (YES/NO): NO